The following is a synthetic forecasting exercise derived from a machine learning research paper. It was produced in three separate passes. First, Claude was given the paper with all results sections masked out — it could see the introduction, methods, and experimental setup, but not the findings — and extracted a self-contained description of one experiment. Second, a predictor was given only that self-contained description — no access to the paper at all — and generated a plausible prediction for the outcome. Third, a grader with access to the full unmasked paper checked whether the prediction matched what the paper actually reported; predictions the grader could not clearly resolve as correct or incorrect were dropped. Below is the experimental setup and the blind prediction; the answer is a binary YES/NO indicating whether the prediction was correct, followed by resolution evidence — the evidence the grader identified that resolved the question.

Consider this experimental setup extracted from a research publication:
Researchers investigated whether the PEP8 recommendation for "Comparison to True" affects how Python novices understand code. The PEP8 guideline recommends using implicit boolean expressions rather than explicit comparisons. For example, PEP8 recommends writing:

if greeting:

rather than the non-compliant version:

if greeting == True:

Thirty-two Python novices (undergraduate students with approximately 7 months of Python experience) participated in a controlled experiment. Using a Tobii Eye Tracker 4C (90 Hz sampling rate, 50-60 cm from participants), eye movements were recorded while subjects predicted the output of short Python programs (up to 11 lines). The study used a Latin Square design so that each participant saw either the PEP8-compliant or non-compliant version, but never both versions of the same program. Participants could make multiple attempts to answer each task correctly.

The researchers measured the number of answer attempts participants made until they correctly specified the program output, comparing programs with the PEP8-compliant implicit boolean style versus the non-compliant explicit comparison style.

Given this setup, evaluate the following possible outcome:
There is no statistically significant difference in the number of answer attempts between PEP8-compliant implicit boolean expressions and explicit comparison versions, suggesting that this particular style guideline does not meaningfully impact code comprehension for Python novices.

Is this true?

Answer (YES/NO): NO